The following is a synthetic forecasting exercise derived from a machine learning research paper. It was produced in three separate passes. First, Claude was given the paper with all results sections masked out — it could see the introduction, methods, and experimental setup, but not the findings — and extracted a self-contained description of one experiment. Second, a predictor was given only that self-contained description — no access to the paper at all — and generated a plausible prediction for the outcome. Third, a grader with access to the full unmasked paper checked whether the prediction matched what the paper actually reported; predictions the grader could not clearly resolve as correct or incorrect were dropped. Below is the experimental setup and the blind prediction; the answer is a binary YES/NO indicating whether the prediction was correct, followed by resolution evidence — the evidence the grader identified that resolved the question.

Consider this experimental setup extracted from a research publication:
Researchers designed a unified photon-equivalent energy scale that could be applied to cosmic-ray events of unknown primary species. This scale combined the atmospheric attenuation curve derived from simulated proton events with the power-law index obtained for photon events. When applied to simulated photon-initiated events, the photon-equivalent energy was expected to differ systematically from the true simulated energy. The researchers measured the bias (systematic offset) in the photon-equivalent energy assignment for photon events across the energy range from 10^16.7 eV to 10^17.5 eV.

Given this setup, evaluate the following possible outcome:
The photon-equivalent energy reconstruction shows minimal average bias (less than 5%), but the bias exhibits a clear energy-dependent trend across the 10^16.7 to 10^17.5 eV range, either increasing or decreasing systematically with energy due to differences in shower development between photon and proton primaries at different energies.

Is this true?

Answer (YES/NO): NO